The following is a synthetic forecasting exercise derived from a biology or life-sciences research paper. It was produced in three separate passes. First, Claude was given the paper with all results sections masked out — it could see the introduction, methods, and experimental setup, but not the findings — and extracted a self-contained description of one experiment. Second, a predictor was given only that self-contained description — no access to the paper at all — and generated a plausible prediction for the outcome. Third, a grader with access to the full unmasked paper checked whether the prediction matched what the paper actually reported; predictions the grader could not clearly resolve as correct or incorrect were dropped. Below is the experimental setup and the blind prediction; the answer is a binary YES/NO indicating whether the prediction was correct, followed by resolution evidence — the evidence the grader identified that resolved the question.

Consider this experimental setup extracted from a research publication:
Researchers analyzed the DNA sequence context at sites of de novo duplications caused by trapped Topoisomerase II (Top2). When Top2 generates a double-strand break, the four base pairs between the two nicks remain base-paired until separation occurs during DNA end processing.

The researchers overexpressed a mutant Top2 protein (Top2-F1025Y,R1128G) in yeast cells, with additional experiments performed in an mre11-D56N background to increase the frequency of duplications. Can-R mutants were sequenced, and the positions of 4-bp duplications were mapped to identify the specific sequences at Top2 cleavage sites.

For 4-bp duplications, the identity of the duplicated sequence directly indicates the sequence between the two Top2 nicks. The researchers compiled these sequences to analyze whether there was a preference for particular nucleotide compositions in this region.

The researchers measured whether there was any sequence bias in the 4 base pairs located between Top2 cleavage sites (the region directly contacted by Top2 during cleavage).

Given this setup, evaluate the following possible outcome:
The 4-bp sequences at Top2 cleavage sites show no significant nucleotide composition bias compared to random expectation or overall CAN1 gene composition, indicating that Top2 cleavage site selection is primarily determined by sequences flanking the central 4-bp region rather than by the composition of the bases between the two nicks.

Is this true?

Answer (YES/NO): NO